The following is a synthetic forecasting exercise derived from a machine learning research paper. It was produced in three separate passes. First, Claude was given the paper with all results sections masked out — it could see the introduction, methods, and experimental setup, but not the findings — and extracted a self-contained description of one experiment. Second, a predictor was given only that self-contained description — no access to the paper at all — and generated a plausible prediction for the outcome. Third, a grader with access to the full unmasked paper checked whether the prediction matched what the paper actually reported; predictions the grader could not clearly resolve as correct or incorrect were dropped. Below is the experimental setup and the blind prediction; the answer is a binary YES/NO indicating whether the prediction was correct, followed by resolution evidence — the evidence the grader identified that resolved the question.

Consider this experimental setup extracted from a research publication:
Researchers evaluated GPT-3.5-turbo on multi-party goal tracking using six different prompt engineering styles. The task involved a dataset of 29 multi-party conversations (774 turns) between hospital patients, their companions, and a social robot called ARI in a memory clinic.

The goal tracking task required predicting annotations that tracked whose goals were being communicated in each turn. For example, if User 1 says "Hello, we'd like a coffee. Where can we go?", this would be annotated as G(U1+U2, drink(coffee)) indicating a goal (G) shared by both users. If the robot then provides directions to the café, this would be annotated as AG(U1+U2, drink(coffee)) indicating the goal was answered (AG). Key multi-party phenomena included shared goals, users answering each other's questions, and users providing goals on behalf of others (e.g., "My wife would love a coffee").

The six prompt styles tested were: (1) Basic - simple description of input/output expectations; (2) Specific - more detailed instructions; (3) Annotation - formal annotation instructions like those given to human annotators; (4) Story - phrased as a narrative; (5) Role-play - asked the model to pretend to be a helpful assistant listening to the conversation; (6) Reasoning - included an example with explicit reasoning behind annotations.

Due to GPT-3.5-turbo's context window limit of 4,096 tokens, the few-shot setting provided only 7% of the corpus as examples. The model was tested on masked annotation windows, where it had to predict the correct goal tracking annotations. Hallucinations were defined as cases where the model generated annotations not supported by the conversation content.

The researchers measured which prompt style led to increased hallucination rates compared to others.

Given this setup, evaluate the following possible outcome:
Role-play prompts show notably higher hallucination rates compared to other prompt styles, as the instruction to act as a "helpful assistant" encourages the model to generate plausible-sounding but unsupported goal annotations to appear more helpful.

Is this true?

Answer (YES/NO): NO